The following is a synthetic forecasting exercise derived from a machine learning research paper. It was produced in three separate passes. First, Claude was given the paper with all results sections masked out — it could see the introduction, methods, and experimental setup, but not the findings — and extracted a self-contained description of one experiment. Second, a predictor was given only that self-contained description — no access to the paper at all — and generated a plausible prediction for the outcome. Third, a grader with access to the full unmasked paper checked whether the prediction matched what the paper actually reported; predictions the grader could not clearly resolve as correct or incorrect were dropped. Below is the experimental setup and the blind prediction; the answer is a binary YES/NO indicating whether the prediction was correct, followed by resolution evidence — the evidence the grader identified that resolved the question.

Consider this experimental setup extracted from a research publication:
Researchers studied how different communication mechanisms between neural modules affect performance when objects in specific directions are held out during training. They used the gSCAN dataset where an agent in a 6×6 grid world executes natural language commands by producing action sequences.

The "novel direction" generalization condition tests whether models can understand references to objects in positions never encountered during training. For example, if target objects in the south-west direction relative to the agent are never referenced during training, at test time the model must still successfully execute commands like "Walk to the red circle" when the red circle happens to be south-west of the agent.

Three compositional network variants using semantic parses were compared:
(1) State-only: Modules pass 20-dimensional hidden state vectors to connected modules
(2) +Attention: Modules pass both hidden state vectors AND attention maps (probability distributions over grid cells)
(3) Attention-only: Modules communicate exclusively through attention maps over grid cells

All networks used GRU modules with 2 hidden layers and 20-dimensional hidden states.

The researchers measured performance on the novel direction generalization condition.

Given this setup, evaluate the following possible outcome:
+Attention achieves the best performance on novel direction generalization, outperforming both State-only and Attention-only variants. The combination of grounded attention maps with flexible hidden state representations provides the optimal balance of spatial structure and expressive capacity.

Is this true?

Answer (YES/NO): NO